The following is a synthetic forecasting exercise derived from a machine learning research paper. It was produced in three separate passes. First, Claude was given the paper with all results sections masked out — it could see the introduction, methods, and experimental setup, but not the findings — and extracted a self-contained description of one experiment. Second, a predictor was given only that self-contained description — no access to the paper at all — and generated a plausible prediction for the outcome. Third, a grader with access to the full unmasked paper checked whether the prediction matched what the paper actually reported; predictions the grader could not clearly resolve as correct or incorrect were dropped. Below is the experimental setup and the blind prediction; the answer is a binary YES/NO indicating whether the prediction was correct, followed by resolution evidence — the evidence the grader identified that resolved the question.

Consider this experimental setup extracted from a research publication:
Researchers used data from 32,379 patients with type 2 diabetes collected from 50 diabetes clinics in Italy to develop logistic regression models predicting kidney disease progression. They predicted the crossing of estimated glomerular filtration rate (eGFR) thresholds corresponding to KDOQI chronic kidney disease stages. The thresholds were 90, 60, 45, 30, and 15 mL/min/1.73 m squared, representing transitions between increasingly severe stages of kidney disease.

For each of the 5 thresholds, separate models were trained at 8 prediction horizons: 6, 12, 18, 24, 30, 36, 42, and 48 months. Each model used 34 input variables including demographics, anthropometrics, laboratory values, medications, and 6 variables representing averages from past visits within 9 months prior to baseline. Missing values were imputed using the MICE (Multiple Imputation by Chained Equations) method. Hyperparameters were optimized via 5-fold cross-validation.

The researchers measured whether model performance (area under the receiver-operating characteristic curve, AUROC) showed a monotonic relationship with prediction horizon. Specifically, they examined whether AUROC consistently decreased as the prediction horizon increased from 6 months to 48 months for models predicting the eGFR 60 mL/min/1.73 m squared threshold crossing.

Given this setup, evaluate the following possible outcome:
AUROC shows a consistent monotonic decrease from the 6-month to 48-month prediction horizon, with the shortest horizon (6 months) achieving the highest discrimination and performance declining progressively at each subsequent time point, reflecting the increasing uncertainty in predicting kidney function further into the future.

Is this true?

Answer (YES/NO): NO